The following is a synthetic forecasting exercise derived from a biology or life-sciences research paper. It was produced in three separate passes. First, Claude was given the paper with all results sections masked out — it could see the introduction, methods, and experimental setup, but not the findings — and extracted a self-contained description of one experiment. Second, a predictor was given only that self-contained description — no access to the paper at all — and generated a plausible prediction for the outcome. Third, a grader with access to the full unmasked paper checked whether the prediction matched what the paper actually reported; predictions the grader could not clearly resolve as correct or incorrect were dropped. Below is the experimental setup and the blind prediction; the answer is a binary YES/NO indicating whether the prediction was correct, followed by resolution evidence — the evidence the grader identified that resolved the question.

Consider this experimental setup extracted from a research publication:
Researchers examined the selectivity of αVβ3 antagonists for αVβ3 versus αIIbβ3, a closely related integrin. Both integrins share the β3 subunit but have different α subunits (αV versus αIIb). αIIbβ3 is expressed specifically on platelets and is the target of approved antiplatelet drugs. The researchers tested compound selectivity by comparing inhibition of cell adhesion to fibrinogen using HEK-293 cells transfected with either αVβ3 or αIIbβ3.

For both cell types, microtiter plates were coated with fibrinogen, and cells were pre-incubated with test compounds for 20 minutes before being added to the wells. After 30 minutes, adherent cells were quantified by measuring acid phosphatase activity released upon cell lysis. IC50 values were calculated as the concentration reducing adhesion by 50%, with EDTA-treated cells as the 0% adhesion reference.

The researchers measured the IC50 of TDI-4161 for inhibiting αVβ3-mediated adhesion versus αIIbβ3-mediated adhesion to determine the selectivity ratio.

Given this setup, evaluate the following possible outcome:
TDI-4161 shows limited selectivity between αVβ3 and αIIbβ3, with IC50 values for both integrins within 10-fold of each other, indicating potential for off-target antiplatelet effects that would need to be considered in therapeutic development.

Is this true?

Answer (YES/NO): NO